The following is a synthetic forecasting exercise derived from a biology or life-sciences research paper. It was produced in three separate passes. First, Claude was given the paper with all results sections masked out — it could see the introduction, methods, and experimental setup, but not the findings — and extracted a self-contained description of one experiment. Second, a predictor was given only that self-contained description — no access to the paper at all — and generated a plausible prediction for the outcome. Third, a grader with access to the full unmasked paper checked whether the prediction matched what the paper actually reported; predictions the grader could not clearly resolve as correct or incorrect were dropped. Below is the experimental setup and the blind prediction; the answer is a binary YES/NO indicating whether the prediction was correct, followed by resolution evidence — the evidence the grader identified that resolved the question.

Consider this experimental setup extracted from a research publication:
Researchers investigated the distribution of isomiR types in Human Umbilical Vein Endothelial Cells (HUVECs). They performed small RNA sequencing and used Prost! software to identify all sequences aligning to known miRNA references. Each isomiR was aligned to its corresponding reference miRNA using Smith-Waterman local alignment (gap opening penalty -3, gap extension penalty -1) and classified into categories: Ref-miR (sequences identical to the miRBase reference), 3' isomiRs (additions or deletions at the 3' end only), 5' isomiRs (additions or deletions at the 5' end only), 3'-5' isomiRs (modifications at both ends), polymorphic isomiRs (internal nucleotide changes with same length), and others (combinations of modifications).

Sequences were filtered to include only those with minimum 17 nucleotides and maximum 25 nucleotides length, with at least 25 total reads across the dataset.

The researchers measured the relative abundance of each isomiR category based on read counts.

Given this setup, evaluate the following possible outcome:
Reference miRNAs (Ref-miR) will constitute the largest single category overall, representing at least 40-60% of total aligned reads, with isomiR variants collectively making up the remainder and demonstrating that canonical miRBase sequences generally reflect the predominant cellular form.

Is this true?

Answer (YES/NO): NO